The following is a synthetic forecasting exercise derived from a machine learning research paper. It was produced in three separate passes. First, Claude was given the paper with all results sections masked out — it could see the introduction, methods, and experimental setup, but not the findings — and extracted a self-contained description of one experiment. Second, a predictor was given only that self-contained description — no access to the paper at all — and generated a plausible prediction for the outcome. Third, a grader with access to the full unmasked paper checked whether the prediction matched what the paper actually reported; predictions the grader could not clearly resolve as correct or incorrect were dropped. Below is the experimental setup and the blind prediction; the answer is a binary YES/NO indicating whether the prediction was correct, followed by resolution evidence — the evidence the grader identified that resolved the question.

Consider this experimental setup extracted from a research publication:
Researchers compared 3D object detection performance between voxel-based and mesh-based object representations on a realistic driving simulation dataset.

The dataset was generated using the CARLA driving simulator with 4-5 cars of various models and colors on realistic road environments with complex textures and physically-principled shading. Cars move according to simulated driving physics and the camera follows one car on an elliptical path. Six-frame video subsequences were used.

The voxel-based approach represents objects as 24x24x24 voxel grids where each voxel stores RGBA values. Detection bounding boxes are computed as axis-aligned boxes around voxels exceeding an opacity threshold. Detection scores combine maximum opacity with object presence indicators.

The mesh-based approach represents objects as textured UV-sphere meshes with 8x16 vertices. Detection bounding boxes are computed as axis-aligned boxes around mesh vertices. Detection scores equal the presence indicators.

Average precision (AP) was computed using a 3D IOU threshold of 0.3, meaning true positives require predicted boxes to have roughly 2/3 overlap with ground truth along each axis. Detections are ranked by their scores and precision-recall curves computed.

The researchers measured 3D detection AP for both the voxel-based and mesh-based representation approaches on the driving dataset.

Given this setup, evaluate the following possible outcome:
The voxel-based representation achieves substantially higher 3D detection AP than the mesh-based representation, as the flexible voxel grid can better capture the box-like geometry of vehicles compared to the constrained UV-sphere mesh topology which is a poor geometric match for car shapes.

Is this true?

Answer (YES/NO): NO